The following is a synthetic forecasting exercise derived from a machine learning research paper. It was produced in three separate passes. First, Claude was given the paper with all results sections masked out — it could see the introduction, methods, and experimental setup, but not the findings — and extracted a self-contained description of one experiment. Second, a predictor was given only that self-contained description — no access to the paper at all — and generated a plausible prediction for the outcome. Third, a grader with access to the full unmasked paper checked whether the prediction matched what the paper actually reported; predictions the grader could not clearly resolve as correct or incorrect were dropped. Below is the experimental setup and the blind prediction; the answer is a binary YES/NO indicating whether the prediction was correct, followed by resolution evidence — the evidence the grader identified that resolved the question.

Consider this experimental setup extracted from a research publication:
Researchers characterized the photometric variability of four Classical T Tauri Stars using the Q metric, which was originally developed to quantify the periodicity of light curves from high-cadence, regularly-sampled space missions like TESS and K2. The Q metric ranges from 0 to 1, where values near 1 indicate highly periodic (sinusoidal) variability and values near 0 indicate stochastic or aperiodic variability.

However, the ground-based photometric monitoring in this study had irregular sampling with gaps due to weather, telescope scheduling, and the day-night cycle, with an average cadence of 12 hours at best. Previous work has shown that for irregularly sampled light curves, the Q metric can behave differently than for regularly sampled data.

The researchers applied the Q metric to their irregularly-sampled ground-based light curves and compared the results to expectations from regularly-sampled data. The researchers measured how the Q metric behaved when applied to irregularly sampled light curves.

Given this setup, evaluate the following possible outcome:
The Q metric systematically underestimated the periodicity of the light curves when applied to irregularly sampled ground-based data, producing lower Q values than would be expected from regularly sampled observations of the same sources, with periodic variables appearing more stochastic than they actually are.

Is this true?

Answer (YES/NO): NO